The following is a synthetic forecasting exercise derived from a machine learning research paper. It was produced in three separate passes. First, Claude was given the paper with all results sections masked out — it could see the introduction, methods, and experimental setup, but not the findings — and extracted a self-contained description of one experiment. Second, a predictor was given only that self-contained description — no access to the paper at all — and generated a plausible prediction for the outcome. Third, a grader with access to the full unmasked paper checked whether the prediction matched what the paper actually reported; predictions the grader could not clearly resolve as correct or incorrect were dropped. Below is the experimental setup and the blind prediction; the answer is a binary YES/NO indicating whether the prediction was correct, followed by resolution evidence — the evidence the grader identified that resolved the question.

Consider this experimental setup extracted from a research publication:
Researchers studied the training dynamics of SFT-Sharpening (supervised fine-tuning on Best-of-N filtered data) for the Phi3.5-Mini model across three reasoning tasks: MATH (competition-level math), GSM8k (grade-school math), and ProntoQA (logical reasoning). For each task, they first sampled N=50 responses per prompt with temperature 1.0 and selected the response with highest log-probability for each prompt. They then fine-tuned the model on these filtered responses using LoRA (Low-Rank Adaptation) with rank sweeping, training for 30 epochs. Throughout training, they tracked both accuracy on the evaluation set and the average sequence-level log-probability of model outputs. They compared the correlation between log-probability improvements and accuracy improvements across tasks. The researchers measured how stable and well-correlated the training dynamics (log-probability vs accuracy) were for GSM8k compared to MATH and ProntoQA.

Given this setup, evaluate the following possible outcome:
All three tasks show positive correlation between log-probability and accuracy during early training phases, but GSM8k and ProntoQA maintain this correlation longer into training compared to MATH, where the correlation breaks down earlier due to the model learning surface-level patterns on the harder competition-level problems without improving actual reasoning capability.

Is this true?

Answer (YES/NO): NO